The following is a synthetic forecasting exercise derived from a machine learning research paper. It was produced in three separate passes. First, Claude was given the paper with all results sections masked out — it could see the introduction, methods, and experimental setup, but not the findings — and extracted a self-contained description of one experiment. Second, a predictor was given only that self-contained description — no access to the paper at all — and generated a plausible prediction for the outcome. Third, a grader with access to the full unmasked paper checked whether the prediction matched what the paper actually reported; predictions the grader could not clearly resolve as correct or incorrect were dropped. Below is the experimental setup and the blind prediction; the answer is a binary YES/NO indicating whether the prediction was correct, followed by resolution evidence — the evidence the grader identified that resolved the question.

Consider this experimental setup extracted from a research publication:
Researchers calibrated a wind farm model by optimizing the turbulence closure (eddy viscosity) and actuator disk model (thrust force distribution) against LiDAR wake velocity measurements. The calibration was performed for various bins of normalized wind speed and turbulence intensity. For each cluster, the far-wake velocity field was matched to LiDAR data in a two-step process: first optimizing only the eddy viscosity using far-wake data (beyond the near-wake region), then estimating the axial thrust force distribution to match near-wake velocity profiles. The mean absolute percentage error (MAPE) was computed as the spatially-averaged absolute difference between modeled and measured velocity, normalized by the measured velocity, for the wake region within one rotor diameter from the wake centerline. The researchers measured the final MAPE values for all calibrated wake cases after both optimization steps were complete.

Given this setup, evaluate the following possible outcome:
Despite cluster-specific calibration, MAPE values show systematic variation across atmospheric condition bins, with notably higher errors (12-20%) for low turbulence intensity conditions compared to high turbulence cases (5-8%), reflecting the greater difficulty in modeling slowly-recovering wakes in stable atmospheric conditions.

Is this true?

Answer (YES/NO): NO